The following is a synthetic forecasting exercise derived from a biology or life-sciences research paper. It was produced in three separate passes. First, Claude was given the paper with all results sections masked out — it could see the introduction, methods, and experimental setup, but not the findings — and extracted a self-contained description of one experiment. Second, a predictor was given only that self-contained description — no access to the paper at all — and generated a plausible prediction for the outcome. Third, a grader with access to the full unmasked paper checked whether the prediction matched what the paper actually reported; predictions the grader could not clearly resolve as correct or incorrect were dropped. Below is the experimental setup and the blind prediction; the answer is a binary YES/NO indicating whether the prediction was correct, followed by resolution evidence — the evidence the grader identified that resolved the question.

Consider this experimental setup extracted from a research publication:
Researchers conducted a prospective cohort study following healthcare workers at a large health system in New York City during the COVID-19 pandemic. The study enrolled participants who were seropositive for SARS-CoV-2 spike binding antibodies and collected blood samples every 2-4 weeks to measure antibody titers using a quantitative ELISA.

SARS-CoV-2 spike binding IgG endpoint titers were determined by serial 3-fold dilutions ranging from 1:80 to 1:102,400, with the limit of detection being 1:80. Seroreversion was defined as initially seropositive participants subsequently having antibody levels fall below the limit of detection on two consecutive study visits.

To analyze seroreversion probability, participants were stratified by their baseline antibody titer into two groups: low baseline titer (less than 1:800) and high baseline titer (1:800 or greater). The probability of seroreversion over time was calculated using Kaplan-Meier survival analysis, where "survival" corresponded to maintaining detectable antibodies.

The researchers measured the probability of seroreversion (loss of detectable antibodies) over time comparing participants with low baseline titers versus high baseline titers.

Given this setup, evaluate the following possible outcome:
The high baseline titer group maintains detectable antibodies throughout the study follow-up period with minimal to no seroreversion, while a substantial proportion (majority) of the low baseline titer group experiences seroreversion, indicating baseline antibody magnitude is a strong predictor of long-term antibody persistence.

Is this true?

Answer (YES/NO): NO